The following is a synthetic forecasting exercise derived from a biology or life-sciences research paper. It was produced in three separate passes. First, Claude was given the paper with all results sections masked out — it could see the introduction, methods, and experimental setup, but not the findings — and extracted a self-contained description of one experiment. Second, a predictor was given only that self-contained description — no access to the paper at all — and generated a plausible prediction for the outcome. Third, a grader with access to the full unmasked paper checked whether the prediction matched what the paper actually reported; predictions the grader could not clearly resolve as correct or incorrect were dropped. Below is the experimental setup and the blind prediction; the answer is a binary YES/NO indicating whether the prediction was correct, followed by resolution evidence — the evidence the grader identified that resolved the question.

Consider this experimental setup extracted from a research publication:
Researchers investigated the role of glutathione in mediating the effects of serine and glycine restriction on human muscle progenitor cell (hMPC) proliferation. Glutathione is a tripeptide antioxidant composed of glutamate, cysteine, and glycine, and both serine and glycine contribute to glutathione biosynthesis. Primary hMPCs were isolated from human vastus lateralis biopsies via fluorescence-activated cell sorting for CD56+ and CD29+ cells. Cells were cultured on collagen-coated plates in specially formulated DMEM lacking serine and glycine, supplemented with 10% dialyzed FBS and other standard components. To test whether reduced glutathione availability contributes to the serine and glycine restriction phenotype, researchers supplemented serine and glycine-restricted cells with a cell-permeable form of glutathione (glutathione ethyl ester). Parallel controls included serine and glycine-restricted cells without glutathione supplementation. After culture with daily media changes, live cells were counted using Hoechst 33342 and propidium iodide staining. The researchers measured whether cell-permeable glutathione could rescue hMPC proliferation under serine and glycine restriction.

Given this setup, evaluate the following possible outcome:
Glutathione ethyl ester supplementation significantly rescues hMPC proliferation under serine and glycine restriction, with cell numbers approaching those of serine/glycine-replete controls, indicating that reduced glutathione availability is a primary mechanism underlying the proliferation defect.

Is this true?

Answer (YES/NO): NO